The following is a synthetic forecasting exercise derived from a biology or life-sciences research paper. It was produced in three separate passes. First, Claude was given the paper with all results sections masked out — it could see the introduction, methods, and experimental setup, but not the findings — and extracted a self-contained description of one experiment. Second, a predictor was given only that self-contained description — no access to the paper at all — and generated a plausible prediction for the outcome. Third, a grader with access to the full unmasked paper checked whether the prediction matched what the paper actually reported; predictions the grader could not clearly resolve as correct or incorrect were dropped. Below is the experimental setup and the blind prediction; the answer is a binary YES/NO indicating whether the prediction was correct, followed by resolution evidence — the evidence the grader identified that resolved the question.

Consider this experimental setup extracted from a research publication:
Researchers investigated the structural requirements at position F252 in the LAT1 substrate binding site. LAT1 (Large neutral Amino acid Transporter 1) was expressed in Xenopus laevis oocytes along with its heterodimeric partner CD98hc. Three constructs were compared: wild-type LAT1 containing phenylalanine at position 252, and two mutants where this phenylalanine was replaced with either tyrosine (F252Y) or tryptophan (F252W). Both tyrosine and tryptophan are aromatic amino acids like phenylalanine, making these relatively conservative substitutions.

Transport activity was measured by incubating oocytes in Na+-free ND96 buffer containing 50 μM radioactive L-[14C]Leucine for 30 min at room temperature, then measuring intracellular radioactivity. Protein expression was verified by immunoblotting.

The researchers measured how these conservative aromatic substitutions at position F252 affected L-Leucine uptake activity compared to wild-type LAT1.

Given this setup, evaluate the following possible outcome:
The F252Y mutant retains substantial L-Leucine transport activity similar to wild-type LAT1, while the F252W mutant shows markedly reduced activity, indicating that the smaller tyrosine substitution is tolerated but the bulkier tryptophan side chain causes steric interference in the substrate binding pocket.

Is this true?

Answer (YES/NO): NO